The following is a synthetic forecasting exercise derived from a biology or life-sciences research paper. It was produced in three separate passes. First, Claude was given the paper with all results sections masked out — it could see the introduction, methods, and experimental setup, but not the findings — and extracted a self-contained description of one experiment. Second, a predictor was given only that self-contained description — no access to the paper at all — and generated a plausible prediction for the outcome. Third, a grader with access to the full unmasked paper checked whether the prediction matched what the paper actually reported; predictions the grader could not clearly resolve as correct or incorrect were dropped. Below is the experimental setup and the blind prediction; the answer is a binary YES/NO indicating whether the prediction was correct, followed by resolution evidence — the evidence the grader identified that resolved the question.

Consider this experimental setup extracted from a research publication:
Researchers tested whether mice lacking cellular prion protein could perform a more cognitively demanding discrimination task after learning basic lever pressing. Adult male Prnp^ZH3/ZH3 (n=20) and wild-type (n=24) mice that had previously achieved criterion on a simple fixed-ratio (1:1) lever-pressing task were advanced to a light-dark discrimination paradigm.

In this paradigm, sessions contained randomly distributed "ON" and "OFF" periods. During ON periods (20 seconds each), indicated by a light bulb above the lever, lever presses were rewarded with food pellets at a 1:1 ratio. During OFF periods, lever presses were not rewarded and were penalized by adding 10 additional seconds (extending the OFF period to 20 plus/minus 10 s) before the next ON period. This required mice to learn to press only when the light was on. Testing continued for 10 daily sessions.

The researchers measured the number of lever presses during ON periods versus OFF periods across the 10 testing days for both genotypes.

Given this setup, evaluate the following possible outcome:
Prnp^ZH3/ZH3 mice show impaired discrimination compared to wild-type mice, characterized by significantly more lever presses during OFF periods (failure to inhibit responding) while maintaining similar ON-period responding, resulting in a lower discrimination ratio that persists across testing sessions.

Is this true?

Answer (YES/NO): NO